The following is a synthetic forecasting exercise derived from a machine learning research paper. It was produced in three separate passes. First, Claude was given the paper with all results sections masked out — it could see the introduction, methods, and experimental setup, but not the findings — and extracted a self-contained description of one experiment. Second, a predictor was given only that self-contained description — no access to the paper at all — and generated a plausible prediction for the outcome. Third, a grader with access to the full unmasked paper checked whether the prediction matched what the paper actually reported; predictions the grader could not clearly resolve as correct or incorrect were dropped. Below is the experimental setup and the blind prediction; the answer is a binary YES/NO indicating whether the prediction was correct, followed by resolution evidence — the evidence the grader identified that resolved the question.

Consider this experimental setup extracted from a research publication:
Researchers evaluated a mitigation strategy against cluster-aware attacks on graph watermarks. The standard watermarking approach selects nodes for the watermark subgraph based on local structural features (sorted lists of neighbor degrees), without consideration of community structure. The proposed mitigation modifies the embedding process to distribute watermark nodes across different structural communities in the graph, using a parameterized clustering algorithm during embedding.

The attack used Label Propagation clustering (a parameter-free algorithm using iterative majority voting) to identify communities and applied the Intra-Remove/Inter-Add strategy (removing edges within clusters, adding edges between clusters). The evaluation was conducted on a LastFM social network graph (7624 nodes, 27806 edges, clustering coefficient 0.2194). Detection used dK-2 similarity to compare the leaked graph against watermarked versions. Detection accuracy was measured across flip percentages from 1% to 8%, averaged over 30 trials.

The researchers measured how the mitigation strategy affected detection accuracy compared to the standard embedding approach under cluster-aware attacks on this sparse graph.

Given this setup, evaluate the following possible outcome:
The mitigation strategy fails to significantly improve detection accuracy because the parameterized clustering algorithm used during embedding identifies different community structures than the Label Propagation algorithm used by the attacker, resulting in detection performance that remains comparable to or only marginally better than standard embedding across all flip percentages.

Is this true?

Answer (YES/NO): NO